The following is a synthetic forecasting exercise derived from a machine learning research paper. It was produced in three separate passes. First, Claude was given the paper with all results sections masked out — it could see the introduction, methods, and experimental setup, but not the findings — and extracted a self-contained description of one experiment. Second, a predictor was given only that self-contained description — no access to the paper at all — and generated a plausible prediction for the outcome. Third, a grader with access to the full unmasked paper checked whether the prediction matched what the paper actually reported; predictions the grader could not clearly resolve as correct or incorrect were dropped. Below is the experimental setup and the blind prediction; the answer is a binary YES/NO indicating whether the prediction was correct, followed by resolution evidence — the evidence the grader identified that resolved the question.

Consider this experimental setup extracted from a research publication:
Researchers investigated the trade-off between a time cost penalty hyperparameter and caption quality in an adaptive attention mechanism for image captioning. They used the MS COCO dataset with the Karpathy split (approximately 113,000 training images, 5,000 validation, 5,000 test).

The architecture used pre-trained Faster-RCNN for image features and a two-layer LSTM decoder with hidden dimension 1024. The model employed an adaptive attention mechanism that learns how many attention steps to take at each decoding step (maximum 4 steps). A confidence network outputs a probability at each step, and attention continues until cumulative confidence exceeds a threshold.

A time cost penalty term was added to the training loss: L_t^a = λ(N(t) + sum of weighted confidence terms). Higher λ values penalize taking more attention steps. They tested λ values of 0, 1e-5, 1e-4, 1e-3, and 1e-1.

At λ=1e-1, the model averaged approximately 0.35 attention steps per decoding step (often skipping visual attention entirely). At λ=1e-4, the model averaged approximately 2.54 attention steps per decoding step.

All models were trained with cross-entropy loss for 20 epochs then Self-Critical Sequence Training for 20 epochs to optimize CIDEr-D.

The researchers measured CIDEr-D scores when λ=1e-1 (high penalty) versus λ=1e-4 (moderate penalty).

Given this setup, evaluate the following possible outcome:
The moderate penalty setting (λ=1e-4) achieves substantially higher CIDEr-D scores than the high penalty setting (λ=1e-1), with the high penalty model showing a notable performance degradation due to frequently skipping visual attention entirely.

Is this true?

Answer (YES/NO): YES